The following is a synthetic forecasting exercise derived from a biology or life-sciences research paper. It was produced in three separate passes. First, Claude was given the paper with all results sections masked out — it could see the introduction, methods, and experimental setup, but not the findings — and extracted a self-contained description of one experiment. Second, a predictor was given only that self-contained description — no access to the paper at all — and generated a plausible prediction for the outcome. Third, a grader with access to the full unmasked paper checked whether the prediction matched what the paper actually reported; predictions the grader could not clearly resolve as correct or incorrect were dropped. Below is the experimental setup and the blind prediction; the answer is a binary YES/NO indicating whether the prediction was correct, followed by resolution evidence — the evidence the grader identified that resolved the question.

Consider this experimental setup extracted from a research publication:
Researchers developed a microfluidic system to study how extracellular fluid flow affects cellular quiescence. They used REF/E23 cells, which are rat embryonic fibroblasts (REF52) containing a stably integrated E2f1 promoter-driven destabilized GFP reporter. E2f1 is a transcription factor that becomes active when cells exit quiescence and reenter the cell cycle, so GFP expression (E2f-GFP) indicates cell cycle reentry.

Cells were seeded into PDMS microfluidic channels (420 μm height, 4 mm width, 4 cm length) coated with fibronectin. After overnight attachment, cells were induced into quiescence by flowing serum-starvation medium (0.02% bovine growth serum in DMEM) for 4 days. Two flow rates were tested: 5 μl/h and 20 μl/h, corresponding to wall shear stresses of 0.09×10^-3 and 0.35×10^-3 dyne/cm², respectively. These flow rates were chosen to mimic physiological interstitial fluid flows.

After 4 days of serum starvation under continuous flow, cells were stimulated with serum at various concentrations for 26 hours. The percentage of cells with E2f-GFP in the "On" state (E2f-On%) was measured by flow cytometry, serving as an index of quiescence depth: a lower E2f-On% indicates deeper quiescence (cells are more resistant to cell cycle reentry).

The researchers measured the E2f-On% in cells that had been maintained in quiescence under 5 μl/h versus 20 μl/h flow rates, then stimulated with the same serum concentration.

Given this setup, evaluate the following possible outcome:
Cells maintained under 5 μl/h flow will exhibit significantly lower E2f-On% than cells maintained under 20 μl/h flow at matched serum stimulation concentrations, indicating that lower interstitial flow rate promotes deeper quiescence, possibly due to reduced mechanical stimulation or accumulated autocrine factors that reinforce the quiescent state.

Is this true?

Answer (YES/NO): YES